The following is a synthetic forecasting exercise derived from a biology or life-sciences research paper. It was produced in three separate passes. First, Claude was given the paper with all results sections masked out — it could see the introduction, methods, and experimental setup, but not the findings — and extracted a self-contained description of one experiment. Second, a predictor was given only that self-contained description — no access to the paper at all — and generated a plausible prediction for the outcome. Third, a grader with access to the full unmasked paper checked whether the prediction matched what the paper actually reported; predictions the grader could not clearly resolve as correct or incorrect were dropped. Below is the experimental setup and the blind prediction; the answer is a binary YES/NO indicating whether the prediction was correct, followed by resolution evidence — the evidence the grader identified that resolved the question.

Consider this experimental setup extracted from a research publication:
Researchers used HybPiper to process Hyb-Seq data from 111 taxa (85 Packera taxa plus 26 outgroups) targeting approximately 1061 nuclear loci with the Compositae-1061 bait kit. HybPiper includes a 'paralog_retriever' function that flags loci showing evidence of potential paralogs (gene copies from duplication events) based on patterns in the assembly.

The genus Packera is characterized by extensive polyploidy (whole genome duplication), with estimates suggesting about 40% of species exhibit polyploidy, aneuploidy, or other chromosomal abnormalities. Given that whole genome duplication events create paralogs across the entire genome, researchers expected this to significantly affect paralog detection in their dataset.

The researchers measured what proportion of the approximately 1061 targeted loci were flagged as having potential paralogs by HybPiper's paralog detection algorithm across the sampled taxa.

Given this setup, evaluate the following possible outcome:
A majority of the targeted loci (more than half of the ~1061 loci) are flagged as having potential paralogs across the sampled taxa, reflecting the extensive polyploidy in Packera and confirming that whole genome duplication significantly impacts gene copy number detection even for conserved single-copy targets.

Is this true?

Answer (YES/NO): YES